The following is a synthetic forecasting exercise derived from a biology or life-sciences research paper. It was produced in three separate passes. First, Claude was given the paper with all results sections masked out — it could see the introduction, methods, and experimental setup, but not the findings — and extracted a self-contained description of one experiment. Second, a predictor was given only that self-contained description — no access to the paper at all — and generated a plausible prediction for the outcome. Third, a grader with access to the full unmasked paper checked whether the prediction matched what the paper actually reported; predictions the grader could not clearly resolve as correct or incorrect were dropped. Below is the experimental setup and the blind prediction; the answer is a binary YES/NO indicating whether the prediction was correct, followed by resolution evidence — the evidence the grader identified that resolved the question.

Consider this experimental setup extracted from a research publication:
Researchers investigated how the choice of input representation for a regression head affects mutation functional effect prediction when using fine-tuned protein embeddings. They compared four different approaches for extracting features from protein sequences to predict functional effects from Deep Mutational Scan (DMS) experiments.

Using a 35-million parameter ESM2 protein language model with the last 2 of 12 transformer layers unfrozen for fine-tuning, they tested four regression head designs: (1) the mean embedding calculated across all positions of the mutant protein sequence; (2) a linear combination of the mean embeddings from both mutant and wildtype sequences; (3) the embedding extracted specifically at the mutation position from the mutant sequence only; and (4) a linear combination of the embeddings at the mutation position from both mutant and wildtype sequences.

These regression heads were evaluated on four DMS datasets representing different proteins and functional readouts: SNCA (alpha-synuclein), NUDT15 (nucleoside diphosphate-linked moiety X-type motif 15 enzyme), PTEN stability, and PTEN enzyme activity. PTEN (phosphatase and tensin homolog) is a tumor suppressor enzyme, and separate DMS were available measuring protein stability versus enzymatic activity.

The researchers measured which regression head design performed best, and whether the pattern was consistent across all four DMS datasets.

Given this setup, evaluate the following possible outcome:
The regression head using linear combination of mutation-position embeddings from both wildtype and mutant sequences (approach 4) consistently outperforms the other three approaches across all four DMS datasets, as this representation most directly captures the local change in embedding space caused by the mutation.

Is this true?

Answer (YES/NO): NO